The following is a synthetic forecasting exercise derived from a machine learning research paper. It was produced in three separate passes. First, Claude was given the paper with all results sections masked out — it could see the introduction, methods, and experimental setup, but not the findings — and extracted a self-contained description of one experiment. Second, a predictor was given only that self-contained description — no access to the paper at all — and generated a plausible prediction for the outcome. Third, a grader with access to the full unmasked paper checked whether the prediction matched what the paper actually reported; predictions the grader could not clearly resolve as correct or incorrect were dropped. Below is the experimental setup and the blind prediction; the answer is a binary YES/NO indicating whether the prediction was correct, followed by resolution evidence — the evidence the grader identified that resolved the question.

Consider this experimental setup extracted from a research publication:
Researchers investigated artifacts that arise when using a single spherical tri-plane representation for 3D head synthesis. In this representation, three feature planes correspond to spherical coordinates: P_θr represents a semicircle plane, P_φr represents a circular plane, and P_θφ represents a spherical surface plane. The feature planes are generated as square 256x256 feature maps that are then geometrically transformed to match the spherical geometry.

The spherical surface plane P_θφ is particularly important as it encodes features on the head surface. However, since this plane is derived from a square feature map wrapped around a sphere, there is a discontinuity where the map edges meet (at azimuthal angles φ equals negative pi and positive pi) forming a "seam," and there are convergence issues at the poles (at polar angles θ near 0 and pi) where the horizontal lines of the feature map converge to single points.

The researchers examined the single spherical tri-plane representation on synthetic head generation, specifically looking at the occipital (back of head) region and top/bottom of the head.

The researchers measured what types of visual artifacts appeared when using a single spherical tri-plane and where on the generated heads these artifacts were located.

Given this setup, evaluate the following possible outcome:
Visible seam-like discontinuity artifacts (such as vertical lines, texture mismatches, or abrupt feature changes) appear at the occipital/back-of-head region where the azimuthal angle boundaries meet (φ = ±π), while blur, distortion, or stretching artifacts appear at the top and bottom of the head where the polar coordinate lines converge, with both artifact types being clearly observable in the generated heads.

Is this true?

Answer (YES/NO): NO